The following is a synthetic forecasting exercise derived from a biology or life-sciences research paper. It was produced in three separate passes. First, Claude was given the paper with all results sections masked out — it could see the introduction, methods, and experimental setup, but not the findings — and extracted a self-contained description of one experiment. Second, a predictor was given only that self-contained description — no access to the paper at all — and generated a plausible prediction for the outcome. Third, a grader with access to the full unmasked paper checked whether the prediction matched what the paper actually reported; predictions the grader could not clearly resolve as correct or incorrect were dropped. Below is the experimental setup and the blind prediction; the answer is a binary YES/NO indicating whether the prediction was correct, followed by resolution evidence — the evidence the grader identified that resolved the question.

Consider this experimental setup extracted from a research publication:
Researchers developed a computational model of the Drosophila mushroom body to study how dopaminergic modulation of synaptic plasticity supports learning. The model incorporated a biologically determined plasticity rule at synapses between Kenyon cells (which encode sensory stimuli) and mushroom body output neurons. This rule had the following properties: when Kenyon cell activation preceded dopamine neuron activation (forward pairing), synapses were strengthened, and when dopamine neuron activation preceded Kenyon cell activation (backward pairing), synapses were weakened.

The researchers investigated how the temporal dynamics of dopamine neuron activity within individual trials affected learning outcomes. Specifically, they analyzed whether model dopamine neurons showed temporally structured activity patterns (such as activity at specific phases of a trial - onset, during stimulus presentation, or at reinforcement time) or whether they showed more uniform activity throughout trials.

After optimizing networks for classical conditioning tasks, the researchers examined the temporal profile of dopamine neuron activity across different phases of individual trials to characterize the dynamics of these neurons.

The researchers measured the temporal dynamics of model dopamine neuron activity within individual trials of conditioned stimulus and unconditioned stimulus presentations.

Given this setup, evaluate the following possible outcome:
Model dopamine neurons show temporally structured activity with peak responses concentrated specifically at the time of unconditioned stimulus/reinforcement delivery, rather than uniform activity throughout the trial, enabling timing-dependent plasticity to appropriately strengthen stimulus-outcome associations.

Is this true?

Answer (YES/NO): NO